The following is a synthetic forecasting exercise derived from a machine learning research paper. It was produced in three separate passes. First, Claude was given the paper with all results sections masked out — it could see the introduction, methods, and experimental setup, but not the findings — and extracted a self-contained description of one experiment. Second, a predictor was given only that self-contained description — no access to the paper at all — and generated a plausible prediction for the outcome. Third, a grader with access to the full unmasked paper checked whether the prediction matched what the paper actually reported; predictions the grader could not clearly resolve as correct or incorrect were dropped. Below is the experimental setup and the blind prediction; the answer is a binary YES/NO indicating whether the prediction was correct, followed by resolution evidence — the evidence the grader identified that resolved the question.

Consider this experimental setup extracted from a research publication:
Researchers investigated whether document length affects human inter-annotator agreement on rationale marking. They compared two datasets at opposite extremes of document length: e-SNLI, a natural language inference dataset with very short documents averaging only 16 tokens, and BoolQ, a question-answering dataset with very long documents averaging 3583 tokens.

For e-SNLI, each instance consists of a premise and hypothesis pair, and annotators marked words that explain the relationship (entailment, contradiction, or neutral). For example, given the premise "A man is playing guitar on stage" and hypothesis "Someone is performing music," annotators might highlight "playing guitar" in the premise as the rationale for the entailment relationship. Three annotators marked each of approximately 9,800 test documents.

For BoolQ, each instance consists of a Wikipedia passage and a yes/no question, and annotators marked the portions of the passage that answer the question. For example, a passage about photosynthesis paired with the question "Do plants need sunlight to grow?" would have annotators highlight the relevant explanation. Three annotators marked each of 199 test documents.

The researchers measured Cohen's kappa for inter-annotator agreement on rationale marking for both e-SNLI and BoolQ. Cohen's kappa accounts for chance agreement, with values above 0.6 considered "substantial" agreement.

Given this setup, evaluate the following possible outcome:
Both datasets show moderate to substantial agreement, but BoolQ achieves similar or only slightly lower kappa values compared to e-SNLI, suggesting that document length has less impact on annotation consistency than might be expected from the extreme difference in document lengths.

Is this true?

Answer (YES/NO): NO